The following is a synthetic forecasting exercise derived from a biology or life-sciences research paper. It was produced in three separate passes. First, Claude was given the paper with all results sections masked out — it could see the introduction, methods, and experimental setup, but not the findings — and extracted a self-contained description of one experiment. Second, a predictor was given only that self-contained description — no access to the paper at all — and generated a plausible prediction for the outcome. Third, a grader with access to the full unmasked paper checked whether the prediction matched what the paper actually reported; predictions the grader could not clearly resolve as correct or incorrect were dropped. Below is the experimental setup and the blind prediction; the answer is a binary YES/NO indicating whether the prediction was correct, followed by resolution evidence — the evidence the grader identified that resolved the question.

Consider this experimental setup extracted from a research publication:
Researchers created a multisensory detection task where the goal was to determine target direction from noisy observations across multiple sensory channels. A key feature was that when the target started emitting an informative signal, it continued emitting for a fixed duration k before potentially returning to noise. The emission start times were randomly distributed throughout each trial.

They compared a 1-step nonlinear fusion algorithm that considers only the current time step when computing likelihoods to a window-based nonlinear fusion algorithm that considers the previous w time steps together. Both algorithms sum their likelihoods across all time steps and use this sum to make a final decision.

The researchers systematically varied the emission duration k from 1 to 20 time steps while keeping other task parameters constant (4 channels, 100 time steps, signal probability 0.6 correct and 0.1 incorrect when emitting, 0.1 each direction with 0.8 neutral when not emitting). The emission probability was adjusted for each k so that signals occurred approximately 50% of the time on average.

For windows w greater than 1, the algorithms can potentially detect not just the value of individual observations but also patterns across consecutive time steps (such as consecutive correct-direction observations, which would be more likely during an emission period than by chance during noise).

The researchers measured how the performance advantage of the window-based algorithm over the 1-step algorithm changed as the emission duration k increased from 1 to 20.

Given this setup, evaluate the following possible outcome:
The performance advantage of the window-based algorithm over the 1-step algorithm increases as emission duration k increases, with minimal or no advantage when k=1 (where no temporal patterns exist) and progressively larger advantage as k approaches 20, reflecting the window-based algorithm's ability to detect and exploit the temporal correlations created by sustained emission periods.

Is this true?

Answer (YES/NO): NO